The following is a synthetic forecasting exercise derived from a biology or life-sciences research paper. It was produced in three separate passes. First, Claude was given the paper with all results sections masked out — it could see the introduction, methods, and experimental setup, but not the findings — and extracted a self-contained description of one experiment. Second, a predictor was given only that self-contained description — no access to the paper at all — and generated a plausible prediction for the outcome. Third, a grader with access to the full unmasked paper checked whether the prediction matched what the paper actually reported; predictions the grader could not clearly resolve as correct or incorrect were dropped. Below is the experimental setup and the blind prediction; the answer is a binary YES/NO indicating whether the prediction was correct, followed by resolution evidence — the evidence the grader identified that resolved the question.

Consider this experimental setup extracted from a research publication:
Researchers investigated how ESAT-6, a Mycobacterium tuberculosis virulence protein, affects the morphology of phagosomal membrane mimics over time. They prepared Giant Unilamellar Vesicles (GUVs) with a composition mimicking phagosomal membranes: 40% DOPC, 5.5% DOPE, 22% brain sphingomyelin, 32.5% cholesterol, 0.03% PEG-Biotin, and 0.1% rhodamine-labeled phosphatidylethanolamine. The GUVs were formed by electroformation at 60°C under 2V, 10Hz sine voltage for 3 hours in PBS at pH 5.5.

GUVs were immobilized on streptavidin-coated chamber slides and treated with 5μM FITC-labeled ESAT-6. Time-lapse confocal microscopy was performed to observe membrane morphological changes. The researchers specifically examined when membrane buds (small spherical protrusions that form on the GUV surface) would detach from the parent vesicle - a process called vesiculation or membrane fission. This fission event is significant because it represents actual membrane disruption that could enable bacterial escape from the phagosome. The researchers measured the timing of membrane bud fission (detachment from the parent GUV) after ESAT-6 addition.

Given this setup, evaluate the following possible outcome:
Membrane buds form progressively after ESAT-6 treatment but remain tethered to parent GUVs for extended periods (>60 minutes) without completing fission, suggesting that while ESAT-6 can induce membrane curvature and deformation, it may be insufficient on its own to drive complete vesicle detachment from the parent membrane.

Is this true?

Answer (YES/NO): YES